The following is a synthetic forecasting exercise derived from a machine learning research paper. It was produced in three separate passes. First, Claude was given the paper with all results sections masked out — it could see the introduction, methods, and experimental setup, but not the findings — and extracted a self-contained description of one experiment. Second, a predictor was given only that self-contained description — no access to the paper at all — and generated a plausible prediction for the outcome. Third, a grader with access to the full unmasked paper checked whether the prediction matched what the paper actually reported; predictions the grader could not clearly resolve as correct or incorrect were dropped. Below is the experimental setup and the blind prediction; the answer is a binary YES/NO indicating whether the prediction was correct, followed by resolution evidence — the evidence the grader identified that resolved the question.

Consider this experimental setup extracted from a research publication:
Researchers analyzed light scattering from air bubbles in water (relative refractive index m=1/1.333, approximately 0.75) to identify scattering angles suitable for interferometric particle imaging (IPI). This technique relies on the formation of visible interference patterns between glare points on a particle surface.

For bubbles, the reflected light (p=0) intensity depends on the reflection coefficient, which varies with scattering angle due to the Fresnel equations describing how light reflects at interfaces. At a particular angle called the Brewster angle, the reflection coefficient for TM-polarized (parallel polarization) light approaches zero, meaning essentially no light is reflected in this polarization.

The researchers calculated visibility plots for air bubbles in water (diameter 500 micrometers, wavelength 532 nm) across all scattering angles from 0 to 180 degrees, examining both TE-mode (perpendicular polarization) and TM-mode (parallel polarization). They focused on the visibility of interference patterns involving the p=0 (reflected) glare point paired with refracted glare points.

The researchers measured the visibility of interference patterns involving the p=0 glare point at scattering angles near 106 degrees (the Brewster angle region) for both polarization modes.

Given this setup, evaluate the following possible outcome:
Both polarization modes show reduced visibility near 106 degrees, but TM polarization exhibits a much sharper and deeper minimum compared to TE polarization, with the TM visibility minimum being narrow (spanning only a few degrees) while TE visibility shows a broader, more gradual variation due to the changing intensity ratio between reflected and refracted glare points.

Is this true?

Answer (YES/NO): NO